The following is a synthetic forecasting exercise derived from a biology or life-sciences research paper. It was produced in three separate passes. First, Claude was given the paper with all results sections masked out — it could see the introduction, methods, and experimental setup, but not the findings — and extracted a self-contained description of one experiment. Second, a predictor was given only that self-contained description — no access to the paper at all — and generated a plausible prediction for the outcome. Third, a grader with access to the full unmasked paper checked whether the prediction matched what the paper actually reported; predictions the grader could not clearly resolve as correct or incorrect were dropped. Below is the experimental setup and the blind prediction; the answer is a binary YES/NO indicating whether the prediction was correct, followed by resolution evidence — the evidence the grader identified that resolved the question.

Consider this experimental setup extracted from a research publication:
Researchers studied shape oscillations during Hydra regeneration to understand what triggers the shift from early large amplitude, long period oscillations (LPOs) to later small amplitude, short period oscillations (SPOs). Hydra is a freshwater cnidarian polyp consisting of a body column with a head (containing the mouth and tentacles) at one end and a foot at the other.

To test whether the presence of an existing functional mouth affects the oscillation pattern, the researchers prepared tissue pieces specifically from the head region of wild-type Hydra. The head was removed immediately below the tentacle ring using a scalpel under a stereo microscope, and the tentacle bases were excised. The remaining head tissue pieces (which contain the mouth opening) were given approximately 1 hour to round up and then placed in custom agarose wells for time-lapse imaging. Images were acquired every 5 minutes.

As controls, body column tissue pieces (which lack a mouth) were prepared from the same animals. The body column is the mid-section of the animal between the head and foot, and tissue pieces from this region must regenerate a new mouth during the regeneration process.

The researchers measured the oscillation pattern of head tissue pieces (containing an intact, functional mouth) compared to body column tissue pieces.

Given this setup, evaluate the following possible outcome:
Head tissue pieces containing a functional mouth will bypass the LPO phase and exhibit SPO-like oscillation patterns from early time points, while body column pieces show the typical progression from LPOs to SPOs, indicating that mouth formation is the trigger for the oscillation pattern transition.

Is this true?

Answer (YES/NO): YES